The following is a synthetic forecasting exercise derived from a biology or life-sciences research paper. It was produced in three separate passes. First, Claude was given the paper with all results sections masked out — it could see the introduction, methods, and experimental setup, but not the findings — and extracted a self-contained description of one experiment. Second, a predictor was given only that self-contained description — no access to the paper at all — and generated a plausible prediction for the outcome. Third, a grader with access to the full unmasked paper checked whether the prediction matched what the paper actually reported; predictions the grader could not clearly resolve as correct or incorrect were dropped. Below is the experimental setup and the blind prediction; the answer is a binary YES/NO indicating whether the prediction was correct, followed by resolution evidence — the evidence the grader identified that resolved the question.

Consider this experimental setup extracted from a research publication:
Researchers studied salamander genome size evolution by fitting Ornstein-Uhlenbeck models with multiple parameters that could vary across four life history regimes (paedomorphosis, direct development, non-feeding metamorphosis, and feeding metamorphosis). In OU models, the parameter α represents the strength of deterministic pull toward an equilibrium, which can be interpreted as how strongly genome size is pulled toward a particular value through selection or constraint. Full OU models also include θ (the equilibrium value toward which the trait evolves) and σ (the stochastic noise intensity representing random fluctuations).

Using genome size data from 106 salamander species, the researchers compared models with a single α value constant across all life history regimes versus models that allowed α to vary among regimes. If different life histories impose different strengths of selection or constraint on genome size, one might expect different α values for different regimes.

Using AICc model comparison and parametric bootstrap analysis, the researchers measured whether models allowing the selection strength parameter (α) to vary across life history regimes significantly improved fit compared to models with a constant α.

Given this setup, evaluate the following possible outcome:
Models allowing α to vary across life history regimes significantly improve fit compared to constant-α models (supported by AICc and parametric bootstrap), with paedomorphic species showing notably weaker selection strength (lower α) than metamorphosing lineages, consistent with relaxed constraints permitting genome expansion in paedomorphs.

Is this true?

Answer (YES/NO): NO